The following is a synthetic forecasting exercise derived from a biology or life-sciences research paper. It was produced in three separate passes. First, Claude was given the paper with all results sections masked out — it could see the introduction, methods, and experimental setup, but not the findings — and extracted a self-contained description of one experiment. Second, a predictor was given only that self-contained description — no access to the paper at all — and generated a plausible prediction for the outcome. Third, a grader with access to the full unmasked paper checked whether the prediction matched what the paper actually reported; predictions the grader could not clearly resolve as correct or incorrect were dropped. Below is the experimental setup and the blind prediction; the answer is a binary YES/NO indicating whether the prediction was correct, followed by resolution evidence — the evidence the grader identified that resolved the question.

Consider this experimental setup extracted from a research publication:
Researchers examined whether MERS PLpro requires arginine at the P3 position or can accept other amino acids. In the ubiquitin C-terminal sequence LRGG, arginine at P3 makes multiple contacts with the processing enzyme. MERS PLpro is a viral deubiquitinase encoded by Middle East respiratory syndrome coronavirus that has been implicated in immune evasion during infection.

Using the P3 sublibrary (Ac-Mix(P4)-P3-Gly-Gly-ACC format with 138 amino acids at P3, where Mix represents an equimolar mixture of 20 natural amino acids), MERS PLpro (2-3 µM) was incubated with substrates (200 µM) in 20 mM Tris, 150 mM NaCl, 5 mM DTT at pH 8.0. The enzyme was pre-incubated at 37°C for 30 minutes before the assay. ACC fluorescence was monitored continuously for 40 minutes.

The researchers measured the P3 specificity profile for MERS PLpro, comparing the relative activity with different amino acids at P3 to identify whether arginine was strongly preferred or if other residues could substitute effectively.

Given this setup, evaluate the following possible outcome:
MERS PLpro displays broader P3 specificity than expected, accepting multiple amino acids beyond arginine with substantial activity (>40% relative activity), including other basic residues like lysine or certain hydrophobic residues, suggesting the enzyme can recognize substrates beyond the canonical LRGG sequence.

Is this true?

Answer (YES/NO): YES